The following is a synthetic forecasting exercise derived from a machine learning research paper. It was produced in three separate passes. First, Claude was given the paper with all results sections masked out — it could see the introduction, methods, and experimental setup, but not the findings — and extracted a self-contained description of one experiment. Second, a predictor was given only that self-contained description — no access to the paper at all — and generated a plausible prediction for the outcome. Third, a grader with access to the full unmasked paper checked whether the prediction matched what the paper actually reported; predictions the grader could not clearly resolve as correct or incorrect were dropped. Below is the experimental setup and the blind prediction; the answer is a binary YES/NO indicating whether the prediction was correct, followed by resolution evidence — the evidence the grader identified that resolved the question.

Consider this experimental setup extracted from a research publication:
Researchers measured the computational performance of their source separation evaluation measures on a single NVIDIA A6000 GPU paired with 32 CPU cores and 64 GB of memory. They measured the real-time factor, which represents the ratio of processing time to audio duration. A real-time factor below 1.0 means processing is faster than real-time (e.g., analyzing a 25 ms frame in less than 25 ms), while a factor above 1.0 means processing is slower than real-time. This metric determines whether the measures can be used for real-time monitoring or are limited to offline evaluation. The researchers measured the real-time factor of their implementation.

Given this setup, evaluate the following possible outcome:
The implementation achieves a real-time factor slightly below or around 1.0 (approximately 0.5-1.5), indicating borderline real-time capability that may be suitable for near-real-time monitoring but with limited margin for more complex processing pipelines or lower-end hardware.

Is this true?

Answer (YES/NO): YES